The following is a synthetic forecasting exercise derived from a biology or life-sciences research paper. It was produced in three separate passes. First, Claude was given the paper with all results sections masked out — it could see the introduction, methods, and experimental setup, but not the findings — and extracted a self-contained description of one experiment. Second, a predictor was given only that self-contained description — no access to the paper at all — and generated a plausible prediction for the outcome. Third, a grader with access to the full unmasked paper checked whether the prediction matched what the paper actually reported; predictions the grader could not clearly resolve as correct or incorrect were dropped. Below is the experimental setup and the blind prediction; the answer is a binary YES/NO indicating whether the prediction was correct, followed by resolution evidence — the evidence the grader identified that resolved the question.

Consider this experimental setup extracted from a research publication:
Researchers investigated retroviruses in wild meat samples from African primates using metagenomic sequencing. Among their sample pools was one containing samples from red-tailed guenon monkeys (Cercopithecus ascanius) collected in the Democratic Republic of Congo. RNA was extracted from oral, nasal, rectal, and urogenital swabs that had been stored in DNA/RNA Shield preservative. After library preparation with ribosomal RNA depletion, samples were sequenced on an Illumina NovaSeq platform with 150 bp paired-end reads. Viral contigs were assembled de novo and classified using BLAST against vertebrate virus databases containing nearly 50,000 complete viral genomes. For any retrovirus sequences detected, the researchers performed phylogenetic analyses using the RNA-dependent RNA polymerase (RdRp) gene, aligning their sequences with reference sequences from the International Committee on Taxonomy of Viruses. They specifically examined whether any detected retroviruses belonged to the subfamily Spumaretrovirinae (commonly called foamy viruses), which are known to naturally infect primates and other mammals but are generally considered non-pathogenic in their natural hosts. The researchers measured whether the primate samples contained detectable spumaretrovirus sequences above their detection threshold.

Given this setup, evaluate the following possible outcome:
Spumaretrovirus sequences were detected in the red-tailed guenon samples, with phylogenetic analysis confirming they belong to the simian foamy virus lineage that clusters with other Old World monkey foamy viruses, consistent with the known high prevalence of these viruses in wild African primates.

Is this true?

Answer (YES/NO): YES